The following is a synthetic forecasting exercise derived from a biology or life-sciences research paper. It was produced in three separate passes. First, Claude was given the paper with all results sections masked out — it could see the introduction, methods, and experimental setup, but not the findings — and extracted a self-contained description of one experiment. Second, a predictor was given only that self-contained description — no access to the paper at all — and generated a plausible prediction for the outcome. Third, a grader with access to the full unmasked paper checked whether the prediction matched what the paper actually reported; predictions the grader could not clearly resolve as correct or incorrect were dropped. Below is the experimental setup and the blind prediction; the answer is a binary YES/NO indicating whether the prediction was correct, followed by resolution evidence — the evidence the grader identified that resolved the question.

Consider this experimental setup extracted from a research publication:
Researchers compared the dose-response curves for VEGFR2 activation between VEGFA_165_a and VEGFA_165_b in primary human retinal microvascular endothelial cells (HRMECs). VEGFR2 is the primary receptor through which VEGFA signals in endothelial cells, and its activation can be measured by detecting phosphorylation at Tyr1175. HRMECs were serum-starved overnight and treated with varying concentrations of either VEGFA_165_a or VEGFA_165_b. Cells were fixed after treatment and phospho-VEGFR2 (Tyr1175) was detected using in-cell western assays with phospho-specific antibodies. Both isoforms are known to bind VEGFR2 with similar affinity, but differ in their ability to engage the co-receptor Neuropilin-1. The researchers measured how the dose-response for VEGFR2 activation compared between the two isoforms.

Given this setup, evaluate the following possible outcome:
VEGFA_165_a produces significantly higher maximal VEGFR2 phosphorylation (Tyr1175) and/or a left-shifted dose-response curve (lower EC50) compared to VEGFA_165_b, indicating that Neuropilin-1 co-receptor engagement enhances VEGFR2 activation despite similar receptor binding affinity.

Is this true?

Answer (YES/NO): YES